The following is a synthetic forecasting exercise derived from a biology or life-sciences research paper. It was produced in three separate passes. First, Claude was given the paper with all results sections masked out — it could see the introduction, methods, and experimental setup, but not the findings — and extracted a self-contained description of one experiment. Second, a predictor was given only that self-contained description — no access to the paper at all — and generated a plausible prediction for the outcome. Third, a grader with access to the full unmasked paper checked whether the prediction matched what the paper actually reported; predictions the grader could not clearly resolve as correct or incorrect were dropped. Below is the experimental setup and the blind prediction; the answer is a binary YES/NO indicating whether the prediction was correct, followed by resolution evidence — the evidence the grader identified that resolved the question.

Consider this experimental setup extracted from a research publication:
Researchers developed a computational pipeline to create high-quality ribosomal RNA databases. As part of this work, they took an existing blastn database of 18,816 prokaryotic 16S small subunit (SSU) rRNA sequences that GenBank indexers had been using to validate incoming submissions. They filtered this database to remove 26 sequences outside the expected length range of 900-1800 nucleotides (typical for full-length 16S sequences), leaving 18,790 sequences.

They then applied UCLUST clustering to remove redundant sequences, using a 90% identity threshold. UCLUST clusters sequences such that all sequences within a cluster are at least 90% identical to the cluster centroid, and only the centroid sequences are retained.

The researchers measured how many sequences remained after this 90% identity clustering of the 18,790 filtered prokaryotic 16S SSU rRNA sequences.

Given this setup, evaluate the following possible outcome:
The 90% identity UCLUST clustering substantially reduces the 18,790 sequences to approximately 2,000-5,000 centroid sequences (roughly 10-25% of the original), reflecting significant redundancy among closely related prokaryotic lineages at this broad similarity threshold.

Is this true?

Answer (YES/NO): NO